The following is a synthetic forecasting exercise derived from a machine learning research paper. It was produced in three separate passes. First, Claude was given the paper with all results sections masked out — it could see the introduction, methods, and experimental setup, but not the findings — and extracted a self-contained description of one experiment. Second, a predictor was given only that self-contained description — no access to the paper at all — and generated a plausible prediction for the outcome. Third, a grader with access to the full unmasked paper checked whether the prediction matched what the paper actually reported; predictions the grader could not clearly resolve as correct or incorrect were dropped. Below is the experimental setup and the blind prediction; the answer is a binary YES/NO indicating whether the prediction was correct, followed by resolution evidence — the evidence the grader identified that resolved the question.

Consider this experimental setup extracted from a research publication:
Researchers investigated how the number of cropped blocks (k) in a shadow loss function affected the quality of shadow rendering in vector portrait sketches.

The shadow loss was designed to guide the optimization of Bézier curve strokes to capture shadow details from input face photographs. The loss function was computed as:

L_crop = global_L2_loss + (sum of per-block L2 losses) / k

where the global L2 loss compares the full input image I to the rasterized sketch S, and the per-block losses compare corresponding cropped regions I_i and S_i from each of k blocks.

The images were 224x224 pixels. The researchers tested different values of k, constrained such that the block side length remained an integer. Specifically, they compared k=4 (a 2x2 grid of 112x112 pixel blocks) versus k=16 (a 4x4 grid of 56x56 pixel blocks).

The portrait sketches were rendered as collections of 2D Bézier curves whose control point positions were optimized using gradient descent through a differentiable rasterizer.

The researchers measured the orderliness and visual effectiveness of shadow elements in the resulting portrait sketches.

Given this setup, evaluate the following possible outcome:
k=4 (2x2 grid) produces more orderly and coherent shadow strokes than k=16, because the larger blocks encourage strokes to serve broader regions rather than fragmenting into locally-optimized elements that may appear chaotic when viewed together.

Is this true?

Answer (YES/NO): NO